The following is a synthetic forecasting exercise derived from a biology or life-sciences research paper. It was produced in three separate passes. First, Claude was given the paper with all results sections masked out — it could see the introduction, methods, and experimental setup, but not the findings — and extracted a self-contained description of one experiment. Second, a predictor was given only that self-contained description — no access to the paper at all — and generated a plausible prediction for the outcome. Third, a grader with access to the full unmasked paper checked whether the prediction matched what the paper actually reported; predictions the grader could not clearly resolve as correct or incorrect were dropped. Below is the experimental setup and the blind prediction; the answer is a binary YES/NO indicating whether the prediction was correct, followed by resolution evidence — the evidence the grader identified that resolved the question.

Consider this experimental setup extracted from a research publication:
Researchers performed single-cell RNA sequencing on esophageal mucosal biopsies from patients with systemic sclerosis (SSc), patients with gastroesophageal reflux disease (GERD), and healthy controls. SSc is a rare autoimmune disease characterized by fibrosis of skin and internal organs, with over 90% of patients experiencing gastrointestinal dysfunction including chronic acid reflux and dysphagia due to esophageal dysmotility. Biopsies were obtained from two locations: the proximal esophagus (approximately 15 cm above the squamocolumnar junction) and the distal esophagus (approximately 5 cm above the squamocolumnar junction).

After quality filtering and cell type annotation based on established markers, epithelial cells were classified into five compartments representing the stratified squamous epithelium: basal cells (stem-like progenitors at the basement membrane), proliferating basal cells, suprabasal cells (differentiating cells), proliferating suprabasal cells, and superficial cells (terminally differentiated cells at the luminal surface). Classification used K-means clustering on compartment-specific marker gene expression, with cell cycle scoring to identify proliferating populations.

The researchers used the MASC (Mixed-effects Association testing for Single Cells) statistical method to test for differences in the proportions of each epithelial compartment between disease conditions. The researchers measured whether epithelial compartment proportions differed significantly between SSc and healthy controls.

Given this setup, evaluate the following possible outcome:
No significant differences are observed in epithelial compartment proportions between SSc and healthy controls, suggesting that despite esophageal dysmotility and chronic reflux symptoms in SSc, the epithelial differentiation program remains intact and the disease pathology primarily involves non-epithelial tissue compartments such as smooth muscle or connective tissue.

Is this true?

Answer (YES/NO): NO